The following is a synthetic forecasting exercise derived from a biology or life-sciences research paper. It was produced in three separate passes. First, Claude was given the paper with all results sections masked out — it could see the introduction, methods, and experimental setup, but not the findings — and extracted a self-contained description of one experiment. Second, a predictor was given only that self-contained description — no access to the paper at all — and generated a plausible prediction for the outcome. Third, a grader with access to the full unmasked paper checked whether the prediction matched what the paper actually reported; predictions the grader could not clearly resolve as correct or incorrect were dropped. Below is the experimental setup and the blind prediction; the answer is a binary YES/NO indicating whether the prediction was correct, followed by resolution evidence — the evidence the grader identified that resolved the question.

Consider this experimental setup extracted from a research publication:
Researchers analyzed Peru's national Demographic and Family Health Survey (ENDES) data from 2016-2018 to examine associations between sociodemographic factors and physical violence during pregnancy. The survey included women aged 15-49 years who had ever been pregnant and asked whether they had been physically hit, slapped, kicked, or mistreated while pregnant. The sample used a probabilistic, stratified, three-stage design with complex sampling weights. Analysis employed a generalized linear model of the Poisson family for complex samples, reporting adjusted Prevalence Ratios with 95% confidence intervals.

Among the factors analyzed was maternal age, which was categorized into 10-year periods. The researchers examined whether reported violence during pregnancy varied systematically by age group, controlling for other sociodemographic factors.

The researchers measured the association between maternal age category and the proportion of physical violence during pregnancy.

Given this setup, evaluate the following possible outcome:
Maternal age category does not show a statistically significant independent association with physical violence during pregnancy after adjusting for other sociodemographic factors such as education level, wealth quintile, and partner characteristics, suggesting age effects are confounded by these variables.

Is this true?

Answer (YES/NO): NO